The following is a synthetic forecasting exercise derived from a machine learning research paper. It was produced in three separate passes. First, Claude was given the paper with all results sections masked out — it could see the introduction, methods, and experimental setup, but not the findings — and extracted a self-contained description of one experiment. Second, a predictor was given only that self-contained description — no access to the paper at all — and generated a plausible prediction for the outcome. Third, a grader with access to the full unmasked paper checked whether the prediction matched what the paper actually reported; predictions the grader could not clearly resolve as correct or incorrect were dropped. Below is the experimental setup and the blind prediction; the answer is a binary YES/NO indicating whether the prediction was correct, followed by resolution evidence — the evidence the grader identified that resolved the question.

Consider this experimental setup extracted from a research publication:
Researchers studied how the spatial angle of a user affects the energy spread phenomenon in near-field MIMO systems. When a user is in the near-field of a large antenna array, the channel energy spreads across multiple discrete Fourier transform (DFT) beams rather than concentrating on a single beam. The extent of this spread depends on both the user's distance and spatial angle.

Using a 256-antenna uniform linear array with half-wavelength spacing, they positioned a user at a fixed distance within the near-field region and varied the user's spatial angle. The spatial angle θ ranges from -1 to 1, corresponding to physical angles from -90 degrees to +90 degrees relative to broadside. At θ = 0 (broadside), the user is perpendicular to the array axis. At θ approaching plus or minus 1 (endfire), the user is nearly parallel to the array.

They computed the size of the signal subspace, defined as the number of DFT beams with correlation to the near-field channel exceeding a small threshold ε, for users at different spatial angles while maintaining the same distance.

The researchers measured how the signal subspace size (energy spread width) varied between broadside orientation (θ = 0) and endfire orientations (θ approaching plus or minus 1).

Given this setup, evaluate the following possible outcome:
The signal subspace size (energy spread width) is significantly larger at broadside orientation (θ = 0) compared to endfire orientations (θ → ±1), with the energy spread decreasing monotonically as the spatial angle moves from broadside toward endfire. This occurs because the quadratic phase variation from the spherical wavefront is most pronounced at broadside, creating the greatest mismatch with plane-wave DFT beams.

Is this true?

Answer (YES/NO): YES